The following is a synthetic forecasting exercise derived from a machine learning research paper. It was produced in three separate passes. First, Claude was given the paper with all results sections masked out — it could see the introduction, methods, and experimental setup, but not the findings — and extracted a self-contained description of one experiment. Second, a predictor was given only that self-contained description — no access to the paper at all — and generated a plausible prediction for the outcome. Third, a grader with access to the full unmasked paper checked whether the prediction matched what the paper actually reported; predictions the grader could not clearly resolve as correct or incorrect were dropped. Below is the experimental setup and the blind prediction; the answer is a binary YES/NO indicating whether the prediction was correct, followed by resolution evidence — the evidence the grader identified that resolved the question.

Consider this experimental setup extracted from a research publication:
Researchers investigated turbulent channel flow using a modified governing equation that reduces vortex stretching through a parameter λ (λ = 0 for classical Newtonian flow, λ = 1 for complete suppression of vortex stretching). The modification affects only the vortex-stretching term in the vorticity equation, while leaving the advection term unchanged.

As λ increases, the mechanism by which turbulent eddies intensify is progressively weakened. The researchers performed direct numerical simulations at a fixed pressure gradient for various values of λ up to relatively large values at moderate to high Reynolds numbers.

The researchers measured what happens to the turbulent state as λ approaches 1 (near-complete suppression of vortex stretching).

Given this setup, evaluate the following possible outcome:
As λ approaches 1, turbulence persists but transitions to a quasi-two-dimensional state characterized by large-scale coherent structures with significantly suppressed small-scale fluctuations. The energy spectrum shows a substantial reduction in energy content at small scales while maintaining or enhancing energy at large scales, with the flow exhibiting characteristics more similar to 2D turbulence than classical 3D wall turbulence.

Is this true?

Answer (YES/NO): NO